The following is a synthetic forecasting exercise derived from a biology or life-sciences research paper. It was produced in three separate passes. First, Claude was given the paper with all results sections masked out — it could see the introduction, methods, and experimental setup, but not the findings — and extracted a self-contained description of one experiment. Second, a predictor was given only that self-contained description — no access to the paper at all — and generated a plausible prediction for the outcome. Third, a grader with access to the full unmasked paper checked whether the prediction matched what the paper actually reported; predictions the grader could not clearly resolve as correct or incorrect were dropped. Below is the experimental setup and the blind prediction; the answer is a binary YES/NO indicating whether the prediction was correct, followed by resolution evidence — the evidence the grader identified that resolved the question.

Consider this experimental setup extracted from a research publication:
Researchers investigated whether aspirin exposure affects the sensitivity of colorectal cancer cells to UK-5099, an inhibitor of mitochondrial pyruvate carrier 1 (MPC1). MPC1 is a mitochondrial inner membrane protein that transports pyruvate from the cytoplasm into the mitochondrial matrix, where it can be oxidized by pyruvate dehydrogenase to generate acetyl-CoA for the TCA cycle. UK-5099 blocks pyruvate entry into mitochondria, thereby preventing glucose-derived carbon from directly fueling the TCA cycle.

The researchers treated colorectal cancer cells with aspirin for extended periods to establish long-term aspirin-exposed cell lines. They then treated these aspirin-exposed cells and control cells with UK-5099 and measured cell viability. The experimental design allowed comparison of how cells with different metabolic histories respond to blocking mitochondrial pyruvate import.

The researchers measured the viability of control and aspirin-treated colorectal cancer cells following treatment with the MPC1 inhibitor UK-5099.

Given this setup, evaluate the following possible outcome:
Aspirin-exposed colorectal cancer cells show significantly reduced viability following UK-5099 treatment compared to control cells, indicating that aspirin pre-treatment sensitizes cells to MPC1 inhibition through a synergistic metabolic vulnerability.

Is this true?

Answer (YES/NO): YES